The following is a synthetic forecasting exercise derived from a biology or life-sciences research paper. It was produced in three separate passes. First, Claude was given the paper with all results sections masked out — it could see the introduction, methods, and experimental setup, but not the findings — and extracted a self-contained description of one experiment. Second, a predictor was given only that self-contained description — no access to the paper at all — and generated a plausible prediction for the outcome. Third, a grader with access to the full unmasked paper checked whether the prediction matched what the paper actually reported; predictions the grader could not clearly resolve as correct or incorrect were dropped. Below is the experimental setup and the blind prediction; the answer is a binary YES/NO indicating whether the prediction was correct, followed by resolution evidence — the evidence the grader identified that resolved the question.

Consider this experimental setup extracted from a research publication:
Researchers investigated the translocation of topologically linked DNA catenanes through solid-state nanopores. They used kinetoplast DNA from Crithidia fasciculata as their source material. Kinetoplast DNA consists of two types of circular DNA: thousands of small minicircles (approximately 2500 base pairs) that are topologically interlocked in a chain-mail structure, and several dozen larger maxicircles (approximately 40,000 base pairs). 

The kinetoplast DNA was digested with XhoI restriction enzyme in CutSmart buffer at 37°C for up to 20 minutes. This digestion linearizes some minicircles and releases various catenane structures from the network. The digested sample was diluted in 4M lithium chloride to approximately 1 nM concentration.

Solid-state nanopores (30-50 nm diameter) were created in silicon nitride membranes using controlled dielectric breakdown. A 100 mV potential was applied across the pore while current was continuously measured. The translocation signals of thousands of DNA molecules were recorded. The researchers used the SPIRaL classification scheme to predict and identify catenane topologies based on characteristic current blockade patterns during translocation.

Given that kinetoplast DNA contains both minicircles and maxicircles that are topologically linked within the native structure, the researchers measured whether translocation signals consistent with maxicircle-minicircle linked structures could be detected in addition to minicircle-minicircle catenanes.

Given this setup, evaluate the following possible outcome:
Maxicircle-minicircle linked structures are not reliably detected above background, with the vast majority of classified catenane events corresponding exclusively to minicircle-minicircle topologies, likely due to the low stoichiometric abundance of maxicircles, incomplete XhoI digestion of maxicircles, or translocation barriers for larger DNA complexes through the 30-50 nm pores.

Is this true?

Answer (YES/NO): NO